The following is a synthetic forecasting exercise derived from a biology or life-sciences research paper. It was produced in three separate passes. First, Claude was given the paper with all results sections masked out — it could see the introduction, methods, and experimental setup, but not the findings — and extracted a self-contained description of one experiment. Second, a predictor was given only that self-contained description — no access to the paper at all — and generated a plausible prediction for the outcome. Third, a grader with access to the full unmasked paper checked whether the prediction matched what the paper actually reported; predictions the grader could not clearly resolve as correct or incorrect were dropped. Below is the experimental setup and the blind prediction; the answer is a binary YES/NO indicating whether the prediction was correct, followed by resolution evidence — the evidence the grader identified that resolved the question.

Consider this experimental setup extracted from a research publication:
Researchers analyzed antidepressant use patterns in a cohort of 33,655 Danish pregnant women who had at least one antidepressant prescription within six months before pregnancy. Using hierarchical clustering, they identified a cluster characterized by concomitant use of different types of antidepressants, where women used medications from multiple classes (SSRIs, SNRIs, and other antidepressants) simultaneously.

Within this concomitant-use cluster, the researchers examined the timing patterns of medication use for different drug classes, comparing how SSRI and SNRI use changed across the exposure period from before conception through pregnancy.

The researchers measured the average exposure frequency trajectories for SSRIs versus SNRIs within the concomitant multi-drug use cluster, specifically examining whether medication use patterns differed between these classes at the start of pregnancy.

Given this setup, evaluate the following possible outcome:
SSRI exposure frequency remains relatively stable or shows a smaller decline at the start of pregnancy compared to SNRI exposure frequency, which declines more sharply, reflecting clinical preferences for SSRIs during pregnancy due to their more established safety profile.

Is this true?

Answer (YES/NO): YES